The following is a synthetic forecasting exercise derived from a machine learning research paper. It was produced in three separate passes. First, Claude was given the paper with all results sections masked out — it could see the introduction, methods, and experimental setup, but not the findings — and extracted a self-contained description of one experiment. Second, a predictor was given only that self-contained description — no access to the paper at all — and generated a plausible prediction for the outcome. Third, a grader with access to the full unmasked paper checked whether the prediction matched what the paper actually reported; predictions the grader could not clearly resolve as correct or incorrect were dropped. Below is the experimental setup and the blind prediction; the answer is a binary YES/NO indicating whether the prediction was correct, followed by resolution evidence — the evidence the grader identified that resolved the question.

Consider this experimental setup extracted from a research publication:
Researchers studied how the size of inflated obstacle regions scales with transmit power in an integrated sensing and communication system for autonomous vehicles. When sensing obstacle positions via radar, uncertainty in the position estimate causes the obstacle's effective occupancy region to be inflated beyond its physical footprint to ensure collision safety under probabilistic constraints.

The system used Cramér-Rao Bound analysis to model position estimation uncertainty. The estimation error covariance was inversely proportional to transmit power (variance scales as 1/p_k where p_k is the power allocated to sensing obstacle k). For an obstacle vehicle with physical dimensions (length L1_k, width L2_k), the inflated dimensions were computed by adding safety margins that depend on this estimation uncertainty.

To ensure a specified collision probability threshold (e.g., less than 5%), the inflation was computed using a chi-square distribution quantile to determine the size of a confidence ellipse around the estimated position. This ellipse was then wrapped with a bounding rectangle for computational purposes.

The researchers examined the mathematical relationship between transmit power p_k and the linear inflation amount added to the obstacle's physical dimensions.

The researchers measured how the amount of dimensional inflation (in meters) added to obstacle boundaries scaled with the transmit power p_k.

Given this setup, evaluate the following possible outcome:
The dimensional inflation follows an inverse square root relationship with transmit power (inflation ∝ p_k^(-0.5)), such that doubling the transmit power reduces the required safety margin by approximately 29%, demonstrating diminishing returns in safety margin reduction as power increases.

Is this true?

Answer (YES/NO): YES